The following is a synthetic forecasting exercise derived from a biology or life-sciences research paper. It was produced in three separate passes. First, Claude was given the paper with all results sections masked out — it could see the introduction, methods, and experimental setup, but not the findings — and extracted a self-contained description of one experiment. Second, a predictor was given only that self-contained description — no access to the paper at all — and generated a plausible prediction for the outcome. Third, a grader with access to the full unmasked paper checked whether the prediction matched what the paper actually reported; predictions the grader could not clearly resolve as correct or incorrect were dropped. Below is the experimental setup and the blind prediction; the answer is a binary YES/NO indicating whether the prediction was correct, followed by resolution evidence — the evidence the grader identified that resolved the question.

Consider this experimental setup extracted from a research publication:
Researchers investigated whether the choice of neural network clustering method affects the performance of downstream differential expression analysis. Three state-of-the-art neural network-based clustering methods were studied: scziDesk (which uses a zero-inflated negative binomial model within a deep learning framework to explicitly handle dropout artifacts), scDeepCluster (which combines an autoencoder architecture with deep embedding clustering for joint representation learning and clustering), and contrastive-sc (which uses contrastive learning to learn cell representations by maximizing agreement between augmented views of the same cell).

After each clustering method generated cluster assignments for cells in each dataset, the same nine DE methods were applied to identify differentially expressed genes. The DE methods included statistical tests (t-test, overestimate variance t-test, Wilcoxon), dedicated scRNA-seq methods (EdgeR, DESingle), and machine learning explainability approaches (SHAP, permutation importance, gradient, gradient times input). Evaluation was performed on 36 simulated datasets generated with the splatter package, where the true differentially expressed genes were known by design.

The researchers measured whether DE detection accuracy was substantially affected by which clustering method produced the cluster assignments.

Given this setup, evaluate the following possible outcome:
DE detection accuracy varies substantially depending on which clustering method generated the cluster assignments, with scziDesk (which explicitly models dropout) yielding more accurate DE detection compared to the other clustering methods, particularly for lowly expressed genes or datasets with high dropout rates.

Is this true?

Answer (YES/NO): NO